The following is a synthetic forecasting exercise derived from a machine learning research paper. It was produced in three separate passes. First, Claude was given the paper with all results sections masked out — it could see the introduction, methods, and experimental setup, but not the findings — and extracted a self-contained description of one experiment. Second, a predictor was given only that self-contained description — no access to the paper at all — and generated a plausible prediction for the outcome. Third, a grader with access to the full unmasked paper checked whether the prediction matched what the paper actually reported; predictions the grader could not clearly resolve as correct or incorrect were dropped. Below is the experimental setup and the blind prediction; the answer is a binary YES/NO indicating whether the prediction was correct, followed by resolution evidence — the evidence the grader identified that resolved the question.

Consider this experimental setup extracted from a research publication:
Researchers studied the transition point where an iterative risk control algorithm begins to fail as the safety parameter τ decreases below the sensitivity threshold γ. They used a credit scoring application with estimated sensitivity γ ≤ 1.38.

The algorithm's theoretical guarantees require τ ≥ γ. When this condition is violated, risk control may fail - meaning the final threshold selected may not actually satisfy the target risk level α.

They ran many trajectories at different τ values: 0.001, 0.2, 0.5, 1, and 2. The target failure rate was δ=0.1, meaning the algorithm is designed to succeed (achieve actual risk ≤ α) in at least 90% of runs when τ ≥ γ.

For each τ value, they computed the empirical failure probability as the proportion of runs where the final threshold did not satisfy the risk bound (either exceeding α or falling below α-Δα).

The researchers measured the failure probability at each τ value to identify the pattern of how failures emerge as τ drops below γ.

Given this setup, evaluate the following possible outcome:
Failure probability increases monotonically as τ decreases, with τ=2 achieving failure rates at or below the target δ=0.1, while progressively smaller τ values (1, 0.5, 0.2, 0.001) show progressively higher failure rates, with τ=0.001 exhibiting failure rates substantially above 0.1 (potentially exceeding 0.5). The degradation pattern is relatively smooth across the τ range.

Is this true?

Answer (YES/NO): NO